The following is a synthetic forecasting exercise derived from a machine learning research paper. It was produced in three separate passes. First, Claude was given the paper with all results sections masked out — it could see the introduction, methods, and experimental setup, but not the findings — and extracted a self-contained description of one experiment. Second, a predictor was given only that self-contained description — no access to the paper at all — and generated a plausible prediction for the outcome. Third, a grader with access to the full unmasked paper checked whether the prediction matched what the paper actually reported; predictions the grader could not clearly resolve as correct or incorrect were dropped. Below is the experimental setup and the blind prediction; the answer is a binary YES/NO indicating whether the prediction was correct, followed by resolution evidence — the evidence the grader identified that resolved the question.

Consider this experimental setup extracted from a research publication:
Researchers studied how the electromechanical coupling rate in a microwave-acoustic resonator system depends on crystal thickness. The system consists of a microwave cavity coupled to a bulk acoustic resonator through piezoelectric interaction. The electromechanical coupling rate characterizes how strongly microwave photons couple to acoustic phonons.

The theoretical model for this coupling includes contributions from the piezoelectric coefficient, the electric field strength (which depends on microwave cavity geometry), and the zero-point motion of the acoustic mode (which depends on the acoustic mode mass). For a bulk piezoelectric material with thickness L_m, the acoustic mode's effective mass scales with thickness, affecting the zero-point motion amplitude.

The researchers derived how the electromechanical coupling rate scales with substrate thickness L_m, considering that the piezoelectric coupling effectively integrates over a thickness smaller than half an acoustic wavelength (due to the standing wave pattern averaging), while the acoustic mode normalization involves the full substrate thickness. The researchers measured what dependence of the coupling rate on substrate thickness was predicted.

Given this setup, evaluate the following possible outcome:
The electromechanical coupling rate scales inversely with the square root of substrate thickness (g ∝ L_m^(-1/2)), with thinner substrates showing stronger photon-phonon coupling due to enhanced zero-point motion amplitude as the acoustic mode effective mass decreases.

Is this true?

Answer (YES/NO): YES